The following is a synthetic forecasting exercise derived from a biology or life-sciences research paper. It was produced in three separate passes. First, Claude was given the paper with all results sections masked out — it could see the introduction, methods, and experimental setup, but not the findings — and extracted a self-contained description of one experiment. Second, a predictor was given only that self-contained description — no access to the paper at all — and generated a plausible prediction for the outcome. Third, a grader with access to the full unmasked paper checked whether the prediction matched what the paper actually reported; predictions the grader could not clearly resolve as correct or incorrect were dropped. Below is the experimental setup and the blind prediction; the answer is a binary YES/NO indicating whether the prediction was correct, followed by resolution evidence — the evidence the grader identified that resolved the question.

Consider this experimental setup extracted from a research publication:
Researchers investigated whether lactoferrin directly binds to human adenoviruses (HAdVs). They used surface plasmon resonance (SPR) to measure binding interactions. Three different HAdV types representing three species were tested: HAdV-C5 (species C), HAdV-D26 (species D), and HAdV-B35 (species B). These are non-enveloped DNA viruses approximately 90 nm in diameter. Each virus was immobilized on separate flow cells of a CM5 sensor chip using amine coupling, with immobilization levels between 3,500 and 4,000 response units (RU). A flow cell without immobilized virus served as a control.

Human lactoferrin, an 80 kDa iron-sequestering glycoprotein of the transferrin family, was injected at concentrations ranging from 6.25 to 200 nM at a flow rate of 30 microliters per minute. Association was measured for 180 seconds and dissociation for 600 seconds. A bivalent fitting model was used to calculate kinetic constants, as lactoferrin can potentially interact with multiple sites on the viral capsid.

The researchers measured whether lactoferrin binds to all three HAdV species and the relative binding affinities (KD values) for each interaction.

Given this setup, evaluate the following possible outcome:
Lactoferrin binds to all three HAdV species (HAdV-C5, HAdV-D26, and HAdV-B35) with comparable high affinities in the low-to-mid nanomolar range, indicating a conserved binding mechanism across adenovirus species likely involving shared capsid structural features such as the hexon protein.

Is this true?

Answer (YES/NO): NO